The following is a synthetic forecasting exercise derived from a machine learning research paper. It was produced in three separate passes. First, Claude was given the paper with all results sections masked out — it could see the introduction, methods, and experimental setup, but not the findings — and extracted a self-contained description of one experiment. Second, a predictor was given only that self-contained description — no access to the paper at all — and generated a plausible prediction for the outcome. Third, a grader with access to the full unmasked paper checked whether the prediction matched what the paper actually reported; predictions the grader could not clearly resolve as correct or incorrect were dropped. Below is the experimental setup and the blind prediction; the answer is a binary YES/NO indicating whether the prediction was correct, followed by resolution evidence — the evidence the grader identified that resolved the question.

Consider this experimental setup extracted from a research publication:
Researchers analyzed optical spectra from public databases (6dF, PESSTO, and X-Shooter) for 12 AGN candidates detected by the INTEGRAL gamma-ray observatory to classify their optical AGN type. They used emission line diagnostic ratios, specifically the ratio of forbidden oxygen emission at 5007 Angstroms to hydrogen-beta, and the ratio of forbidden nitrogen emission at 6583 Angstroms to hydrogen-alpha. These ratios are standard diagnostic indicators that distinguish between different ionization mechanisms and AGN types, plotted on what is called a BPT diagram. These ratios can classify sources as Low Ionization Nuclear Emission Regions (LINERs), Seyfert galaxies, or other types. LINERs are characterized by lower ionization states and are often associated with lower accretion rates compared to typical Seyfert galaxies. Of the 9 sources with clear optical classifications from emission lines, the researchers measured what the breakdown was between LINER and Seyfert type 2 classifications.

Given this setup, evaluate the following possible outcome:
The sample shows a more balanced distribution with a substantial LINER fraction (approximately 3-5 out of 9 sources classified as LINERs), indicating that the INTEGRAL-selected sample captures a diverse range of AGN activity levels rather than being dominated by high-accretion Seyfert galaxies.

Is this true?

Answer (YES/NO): YES